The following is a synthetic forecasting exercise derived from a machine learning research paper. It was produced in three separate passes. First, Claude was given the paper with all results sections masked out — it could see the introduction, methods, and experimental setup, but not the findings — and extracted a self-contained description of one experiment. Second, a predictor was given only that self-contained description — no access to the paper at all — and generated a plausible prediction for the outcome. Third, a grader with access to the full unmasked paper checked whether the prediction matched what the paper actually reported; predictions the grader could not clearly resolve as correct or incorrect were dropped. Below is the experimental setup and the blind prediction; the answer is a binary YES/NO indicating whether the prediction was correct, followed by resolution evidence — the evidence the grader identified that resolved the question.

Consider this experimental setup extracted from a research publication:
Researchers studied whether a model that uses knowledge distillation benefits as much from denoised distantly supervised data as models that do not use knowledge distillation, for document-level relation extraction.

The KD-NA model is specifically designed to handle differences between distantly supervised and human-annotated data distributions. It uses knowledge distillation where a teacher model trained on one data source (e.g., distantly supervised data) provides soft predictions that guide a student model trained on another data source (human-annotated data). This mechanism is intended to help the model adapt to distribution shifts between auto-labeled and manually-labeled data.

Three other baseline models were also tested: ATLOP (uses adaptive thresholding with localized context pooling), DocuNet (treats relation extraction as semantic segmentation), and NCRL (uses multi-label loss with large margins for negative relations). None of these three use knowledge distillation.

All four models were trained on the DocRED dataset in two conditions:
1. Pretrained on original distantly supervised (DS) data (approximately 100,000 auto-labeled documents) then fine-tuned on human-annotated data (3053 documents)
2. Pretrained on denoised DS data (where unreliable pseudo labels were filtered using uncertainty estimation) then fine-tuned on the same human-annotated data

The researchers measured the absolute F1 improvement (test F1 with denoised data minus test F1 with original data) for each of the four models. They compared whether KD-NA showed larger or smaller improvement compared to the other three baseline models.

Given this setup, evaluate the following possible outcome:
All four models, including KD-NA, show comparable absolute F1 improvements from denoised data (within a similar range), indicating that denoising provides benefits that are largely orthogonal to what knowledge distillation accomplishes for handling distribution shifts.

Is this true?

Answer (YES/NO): NO